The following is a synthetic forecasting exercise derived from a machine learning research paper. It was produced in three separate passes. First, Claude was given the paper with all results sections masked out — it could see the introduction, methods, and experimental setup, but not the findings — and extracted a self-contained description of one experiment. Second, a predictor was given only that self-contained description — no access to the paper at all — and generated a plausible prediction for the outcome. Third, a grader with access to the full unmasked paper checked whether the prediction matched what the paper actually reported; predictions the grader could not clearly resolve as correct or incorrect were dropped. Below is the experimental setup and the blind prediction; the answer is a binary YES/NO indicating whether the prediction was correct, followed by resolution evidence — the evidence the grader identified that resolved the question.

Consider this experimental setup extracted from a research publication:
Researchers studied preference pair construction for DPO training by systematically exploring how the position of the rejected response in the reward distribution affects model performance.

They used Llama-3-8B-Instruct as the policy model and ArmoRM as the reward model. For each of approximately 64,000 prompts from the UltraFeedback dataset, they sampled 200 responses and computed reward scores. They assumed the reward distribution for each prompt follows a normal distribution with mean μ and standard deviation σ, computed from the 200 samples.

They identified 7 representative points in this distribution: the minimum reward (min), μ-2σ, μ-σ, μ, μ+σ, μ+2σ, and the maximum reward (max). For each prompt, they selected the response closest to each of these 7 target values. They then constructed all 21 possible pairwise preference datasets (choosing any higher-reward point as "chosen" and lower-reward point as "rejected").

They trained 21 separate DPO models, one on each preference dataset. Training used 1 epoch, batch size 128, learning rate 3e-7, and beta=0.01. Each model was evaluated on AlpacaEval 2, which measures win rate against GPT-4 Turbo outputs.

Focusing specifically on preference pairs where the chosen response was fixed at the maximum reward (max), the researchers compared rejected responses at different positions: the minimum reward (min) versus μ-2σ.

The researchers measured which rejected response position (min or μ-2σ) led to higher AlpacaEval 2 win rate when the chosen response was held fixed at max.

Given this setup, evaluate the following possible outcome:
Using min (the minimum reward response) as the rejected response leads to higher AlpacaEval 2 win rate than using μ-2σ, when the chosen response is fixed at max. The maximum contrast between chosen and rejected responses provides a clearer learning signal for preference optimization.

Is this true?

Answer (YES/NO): NO